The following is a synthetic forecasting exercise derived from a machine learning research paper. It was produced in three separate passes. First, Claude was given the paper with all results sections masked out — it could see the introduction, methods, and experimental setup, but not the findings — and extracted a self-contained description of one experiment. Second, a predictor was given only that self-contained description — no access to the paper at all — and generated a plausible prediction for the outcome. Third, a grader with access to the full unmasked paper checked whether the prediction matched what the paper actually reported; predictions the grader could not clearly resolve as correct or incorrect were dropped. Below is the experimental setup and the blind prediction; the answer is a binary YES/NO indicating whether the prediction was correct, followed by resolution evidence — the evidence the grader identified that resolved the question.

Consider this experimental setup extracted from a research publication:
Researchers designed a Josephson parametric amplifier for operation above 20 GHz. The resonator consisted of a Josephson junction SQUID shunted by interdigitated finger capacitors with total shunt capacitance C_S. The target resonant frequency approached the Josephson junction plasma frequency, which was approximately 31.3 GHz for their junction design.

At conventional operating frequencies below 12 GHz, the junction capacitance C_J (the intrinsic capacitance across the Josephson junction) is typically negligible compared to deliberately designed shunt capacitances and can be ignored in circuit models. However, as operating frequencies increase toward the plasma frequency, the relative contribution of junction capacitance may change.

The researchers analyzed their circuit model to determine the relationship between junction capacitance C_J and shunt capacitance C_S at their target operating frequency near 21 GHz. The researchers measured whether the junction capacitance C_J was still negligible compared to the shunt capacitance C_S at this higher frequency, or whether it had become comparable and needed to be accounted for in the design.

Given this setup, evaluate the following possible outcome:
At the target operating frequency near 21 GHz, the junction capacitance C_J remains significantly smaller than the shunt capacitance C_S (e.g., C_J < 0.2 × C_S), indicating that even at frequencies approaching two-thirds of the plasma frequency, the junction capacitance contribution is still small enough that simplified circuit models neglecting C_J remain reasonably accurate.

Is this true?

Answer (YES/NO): NO